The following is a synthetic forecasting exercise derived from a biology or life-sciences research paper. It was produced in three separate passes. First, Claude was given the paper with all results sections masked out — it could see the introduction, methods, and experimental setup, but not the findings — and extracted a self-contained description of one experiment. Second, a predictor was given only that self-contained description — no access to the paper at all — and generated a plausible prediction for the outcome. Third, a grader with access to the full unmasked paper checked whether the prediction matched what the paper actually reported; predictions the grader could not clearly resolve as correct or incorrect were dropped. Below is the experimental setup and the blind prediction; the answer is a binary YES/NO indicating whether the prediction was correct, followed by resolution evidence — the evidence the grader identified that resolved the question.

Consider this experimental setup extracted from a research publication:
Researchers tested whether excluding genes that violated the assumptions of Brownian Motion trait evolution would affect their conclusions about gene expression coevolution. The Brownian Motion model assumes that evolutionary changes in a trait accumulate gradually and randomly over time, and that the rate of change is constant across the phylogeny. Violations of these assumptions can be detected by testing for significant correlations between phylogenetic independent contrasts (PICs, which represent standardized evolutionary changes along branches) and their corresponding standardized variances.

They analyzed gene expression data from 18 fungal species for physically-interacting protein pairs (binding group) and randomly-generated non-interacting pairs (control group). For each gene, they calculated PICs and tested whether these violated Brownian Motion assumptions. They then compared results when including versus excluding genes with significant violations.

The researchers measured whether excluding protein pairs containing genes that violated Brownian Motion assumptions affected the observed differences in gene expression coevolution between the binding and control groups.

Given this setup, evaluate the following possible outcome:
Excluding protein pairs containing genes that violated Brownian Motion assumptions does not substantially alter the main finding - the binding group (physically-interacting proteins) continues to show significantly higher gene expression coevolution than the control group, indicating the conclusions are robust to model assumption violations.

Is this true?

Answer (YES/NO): YES